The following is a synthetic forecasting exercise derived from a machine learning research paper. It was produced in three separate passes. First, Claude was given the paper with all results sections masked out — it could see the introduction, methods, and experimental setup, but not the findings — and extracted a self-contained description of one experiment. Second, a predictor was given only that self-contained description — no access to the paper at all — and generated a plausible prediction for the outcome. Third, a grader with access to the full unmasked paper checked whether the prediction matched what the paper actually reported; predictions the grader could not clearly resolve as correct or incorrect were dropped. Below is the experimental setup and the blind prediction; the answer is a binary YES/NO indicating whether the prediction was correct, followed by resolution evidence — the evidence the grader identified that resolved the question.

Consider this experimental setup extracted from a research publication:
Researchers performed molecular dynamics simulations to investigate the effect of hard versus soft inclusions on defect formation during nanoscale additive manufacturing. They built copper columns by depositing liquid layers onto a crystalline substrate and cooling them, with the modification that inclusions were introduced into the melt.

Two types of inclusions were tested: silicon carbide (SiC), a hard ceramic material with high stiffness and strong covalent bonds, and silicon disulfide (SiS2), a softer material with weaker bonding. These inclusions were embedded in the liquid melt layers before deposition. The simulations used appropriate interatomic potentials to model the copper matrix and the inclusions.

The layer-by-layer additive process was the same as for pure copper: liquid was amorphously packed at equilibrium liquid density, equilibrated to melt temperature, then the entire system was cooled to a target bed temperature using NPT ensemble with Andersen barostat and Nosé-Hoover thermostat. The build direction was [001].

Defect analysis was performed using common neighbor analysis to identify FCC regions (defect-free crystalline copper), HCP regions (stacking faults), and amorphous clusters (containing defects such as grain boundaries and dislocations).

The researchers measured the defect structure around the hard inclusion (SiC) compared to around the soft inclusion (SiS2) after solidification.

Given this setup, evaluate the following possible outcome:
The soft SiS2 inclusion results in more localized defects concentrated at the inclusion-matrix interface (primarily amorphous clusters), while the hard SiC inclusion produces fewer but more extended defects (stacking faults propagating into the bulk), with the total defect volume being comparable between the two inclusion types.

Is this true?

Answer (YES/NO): NO